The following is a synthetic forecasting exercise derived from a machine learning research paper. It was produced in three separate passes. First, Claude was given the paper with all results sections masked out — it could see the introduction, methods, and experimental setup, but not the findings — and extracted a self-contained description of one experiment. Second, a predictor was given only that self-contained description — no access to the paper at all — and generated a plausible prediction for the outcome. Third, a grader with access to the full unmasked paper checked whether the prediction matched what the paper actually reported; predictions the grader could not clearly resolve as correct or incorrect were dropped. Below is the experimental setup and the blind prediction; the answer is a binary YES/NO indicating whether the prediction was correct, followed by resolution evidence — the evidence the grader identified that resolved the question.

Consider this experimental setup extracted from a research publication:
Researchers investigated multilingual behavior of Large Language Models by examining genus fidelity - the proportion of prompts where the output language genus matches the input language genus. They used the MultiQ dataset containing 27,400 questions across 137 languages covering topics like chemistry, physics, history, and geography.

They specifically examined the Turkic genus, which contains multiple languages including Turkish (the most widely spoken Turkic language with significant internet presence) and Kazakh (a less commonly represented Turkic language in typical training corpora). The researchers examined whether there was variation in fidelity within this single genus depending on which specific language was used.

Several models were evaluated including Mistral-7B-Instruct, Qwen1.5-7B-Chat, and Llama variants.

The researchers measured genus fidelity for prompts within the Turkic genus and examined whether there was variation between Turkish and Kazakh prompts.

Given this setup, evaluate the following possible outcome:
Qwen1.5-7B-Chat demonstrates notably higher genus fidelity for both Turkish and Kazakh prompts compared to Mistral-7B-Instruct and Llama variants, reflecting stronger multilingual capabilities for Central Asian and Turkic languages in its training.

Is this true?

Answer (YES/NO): NO